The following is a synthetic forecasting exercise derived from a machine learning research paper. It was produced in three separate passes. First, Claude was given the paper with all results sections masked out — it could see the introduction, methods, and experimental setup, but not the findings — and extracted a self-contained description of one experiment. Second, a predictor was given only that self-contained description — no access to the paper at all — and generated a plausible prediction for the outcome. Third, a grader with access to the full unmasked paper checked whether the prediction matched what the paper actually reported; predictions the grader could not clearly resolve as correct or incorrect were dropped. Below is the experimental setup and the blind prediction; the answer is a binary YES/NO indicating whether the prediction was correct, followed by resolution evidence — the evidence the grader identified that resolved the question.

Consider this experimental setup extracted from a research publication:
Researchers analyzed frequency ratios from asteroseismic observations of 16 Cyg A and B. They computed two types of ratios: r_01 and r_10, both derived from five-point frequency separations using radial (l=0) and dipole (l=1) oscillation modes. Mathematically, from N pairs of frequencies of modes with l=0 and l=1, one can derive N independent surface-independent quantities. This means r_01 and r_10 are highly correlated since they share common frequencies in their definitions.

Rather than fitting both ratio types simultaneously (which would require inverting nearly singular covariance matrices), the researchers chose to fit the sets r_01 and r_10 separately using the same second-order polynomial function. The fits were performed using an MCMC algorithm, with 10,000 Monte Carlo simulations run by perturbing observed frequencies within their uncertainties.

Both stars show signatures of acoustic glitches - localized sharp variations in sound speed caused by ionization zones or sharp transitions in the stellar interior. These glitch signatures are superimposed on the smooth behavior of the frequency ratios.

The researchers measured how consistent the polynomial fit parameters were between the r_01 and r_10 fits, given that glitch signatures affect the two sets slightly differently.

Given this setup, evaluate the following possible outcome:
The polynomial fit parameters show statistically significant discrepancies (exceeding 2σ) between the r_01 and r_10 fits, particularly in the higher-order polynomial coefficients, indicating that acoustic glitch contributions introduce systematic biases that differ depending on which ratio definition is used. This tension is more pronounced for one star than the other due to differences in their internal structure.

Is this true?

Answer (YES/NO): NO